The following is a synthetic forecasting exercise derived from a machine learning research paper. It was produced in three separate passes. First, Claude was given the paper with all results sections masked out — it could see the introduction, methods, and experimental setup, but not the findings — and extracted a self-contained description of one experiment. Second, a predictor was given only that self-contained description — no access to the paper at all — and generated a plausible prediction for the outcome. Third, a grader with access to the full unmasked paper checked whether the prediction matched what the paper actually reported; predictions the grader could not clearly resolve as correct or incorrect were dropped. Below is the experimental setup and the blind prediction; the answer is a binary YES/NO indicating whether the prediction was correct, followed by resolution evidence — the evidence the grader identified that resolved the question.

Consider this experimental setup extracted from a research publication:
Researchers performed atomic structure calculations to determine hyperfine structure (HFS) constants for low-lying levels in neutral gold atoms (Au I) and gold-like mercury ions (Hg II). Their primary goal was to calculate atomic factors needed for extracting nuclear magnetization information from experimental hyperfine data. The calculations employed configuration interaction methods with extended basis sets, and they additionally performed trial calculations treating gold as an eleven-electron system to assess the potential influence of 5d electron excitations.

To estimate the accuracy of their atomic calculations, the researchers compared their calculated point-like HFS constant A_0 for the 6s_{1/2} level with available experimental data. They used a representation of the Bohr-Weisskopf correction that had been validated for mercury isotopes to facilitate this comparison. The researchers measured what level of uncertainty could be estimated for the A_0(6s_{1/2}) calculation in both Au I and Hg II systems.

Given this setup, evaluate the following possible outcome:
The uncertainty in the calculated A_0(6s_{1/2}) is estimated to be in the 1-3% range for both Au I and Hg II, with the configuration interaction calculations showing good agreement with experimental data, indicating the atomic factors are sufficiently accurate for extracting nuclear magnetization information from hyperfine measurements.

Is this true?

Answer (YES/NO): YES